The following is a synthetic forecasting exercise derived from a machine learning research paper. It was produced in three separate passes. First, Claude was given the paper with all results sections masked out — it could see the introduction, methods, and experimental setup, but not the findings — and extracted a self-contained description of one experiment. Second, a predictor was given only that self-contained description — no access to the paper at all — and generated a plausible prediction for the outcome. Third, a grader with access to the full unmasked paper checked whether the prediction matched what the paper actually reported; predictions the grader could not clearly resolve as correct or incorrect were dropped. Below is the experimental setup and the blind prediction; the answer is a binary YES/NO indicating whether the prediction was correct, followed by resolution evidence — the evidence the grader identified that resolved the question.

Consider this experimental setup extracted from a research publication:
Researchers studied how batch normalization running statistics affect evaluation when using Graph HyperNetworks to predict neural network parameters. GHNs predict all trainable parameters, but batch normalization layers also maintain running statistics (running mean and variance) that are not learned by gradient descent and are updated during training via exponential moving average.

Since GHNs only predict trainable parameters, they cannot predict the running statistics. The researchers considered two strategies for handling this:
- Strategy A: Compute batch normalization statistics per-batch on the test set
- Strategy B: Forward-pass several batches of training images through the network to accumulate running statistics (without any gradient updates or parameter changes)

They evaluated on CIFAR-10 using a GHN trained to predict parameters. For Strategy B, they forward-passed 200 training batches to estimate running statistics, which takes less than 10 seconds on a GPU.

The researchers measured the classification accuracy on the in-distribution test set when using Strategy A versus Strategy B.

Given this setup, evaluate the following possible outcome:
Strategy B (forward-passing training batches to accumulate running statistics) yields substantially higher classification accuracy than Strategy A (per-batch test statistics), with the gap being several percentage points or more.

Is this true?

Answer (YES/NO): YES